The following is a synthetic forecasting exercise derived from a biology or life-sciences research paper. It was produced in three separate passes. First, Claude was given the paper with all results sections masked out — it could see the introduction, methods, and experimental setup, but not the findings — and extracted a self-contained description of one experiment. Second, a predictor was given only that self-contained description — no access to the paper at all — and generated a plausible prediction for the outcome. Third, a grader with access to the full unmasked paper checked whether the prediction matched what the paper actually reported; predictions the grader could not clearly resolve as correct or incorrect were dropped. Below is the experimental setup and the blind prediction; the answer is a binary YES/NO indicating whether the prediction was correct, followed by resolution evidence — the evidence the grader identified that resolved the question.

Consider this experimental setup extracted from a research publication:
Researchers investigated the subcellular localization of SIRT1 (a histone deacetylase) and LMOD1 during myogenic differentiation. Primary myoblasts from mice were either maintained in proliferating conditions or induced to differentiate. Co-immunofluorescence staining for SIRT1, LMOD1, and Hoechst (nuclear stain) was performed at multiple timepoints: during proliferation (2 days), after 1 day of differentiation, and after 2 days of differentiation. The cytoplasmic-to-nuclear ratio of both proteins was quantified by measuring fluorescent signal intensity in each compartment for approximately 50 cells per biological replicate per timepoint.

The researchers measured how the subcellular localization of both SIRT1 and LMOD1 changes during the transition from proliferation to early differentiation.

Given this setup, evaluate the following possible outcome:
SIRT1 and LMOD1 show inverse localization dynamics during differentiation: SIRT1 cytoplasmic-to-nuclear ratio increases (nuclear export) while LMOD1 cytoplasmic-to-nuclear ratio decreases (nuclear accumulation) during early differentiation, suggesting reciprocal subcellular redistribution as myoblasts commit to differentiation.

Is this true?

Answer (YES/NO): NO